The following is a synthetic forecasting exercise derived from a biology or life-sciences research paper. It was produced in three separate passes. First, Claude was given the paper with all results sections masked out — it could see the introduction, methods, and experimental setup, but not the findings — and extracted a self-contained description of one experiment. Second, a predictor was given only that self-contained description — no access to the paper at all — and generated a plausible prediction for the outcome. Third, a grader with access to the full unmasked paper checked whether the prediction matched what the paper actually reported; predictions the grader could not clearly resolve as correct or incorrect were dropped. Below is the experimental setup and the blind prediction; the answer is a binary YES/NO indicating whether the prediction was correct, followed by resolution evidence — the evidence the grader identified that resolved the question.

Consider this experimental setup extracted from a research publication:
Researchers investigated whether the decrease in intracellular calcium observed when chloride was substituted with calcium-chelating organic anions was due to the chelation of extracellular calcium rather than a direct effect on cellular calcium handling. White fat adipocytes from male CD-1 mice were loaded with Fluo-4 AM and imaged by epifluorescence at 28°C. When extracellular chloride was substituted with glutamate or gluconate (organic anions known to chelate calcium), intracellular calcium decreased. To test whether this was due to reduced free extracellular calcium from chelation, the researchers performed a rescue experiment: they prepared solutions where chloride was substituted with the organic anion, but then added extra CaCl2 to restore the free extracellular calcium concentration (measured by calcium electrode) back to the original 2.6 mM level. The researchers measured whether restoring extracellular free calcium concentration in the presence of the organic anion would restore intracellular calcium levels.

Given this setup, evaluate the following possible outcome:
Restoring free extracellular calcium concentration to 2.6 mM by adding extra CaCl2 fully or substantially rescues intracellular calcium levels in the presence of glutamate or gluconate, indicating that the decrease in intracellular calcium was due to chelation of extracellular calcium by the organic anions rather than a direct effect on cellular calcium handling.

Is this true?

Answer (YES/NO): YES